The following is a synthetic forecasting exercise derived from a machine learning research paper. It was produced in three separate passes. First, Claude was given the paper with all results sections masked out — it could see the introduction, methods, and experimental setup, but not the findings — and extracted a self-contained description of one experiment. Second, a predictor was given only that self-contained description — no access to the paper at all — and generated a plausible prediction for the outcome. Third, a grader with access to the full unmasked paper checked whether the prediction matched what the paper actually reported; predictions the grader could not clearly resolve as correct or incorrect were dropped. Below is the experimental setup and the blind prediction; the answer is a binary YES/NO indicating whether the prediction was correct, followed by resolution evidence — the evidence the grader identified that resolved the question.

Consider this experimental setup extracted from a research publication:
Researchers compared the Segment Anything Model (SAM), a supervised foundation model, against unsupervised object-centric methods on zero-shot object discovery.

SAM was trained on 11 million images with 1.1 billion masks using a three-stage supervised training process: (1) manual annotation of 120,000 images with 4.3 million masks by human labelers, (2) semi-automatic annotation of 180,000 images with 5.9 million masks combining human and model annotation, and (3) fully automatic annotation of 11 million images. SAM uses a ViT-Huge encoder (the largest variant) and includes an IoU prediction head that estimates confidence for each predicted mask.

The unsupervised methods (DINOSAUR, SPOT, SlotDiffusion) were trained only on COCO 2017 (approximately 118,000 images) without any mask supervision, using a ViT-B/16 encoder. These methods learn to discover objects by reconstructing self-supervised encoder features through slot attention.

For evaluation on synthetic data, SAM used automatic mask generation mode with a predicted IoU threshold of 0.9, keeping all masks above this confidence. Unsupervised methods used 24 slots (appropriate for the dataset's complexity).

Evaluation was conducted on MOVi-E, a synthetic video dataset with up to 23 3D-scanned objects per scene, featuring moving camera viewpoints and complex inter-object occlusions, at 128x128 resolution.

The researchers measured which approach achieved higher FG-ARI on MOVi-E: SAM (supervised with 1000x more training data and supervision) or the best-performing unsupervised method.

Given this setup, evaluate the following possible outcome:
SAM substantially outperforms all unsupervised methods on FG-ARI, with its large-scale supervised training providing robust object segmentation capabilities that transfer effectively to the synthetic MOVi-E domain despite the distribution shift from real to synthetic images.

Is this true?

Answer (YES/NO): YES